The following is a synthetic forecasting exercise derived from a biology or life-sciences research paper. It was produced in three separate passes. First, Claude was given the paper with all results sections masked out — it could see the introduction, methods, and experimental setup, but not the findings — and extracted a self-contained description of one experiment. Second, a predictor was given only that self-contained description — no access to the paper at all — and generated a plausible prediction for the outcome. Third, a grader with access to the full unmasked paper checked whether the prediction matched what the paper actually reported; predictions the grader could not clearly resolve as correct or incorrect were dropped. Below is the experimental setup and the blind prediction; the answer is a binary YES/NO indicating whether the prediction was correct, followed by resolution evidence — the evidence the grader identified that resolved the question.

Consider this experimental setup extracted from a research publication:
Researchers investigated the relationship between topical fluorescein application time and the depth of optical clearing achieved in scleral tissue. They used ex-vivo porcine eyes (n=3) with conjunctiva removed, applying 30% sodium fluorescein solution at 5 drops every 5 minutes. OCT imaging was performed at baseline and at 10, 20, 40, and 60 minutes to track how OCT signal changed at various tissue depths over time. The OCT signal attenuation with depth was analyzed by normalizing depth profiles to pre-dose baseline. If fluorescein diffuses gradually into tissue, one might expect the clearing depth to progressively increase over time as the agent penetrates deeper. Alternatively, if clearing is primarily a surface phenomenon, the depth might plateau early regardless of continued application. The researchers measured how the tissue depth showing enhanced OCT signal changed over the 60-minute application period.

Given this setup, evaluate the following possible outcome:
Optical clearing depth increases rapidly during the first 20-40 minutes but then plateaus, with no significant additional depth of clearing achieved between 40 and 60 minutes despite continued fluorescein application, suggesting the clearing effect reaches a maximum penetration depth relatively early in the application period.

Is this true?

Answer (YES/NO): YES